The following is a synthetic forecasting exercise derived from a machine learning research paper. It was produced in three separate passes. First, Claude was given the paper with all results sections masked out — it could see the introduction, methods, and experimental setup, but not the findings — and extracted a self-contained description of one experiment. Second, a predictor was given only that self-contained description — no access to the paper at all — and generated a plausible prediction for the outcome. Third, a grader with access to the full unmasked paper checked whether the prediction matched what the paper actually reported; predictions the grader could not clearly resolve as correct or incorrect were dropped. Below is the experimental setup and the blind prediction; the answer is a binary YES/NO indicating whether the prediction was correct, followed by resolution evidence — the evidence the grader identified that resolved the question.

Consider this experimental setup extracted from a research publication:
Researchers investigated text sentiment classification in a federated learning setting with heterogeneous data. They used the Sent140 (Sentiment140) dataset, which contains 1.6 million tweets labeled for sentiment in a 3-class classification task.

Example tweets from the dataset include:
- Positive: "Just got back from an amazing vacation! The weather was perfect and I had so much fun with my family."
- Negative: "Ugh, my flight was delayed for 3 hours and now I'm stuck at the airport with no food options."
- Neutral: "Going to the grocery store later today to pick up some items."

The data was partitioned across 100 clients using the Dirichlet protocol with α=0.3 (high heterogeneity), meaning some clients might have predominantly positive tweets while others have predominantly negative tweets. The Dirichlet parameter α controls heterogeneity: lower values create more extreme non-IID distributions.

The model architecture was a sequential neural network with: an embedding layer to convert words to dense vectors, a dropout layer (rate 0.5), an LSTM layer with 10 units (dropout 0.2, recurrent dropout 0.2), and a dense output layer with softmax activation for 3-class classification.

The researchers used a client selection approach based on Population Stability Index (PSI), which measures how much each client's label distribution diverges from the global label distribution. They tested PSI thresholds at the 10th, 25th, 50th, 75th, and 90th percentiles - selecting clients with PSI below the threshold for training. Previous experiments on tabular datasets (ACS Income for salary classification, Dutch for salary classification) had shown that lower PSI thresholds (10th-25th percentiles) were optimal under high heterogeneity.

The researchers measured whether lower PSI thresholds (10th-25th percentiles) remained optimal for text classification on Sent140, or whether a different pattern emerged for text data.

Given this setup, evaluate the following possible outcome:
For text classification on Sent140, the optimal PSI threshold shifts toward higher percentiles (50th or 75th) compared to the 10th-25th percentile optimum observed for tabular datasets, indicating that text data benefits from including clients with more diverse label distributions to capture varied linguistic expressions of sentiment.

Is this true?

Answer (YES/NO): NO